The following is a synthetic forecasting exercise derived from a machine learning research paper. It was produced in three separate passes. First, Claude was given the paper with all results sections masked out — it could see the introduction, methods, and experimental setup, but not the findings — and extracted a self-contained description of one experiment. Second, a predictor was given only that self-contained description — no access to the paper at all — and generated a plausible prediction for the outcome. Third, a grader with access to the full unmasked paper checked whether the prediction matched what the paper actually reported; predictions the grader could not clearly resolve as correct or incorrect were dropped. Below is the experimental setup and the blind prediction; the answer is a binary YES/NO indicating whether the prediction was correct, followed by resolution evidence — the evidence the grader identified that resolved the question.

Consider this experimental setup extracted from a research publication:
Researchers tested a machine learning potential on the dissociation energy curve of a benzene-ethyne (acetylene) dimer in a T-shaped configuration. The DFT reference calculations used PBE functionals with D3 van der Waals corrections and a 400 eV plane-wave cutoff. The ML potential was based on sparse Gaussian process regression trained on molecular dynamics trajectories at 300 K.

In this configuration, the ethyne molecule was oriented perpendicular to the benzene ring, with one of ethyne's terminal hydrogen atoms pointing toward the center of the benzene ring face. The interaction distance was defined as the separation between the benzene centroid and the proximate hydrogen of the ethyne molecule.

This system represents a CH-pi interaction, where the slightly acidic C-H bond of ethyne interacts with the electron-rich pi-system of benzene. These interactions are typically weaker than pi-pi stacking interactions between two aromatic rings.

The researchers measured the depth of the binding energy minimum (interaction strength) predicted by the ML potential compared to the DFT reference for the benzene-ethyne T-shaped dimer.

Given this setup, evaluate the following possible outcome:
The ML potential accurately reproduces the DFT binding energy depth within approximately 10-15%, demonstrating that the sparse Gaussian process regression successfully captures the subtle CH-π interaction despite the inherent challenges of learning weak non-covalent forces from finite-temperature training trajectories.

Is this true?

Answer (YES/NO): YES